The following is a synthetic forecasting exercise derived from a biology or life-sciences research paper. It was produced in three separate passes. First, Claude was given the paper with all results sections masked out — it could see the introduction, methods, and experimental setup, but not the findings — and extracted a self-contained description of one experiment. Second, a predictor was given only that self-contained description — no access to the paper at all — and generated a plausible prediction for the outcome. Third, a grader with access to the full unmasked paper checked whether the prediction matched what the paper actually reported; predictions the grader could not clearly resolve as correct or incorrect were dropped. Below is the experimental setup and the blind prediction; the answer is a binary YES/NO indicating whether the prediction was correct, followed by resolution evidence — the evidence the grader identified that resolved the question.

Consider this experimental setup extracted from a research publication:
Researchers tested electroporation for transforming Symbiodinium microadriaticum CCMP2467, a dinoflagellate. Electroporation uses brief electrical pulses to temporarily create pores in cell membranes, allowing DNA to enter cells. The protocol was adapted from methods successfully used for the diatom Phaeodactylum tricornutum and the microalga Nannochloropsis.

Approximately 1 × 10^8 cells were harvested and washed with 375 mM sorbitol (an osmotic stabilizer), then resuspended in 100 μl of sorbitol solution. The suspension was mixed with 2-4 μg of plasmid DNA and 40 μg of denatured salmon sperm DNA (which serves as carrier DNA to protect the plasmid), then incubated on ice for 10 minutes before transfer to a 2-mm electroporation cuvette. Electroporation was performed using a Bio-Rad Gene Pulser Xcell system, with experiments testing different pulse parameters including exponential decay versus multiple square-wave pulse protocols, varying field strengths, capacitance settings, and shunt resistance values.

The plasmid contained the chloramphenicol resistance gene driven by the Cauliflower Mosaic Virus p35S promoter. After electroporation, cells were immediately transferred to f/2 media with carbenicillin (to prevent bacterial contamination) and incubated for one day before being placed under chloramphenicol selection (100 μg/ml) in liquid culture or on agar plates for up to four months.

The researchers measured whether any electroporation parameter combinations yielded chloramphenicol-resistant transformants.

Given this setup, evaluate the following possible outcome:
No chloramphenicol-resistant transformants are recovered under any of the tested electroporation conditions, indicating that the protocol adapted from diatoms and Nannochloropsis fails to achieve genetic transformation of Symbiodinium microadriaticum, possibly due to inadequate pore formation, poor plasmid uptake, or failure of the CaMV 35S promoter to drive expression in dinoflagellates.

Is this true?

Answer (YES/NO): YES